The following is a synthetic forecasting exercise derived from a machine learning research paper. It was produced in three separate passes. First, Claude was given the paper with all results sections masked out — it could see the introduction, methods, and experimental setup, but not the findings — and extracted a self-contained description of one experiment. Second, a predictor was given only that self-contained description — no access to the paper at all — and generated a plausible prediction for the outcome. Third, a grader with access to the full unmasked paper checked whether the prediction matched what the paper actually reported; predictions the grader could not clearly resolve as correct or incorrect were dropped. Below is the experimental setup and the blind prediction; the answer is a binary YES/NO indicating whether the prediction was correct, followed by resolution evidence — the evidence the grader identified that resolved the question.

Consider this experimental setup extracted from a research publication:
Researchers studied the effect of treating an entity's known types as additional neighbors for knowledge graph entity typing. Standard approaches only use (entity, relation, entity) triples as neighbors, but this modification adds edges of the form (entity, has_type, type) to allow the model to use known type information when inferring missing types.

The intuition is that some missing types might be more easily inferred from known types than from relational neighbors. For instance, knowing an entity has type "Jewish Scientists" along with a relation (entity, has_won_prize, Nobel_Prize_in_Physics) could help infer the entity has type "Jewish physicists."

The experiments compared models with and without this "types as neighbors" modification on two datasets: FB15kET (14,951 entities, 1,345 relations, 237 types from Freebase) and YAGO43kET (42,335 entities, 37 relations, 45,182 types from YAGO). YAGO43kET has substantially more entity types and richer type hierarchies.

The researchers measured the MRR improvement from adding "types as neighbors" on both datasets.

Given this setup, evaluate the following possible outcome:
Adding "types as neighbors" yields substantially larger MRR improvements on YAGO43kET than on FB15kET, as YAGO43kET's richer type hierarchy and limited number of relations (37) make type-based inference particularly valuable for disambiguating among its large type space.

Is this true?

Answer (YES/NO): YES